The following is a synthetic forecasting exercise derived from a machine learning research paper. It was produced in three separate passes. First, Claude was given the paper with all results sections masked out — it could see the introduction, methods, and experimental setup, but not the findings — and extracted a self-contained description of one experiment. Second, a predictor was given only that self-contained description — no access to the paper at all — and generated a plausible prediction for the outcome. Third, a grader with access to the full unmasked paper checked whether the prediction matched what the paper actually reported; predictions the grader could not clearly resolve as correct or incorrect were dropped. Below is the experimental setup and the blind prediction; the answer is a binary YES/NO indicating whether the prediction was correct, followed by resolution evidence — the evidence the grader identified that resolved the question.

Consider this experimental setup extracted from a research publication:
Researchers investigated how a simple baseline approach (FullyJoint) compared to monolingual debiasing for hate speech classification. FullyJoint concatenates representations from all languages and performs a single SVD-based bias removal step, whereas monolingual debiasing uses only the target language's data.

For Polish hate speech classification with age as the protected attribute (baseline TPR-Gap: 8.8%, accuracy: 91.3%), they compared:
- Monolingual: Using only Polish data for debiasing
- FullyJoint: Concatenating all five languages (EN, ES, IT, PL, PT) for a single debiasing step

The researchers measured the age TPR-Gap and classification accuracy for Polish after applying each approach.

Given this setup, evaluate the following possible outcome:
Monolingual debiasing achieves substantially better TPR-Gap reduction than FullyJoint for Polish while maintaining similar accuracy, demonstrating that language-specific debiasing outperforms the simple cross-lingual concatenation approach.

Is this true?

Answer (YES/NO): NO